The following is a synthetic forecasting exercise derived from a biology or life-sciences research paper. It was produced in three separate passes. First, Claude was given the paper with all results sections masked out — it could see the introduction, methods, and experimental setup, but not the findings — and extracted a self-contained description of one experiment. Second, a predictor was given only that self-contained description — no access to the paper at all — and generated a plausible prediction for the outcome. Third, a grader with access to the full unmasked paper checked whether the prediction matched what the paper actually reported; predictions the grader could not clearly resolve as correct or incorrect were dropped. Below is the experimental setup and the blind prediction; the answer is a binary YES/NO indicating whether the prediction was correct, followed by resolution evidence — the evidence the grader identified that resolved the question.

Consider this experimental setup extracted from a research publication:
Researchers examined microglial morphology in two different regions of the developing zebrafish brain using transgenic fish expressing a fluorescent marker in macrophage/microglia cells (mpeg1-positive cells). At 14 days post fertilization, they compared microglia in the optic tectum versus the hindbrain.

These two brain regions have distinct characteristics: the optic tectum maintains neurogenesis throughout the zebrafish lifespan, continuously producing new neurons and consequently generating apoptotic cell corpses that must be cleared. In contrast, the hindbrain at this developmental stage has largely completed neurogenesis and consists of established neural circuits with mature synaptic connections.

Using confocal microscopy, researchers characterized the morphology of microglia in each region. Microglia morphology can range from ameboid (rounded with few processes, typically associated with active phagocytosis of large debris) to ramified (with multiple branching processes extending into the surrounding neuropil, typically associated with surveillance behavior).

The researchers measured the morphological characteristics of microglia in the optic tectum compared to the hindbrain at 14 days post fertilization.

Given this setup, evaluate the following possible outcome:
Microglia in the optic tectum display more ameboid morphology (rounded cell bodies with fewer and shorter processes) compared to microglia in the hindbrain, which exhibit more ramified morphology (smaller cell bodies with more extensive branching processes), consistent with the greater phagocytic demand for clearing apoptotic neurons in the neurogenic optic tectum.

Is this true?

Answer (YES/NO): YES